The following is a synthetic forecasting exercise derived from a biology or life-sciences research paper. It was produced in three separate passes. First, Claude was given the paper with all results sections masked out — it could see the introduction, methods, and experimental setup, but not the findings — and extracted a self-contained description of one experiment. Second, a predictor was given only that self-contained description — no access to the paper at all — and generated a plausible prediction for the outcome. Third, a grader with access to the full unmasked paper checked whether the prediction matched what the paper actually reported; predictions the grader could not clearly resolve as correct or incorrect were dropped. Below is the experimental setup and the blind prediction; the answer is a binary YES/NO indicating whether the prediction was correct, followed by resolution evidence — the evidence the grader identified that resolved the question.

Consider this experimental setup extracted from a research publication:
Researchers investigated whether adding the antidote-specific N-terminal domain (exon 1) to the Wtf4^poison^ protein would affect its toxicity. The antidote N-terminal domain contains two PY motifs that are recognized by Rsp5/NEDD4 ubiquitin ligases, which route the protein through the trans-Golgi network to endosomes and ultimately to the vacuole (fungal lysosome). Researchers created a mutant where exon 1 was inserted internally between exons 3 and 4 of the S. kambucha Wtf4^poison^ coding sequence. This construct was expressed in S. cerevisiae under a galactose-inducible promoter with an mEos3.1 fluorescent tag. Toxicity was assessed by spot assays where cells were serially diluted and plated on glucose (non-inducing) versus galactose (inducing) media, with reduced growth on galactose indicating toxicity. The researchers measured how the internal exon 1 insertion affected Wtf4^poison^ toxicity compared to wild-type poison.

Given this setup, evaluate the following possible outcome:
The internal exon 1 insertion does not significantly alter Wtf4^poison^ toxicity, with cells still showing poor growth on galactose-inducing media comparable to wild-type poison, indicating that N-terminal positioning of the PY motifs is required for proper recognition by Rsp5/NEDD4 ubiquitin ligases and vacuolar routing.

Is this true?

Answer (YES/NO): NO